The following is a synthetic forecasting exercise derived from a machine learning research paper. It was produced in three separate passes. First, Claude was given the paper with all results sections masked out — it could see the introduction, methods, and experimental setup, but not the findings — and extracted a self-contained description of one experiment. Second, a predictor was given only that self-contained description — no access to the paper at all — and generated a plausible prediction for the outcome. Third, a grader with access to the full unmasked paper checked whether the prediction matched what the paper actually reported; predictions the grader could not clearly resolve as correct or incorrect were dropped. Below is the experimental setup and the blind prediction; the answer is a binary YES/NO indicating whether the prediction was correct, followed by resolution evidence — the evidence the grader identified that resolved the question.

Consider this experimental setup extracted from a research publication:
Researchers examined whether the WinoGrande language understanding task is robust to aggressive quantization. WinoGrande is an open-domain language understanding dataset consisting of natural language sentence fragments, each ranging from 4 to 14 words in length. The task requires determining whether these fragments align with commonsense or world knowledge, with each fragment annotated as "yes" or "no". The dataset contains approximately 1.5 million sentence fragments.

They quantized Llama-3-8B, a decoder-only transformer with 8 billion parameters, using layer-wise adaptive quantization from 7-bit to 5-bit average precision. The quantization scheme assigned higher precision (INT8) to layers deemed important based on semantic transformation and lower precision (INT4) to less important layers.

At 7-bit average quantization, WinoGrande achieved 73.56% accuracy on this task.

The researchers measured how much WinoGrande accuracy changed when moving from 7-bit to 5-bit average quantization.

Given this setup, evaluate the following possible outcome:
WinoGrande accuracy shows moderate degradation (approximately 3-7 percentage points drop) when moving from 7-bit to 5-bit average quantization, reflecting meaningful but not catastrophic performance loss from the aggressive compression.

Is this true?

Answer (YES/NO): NO